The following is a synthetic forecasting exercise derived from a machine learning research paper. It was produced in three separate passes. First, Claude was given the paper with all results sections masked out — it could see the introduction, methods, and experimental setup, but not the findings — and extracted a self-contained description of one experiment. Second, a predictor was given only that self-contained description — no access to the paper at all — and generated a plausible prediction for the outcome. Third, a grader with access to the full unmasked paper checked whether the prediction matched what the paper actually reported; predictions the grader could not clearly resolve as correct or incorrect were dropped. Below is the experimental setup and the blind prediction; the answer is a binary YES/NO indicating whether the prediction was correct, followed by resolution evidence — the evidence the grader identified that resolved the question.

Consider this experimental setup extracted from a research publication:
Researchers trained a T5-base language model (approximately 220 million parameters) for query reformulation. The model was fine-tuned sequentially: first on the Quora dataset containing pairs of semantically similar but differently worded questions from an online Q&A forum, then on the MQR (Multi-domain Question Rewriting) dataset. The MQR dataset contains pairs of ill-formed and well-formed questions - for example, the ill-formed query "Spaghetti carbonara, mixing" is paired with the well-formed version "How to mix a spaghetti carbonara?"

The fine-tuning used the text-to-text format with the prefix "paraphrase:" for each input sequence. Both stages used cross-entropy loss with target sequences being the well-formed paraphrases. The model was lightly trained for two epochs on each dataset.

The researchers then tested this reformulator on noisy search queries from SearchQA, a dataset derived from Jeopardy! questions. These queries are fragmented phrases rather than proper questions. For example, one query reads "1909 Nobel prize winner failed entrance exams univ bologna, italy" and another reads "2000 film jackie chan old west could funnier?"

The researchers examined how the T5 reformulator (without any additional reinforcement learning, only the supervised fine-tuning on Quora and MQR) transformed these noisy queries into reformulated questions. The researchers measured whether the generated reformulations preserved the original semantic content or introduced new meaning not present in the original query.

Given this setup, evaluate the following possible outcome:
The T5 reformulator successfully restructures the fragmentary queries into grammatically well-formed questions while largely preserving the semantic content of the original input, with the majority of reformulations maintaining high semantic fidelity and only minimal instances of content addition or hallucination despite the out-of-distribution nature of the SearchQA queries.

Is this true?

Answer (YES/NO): NO